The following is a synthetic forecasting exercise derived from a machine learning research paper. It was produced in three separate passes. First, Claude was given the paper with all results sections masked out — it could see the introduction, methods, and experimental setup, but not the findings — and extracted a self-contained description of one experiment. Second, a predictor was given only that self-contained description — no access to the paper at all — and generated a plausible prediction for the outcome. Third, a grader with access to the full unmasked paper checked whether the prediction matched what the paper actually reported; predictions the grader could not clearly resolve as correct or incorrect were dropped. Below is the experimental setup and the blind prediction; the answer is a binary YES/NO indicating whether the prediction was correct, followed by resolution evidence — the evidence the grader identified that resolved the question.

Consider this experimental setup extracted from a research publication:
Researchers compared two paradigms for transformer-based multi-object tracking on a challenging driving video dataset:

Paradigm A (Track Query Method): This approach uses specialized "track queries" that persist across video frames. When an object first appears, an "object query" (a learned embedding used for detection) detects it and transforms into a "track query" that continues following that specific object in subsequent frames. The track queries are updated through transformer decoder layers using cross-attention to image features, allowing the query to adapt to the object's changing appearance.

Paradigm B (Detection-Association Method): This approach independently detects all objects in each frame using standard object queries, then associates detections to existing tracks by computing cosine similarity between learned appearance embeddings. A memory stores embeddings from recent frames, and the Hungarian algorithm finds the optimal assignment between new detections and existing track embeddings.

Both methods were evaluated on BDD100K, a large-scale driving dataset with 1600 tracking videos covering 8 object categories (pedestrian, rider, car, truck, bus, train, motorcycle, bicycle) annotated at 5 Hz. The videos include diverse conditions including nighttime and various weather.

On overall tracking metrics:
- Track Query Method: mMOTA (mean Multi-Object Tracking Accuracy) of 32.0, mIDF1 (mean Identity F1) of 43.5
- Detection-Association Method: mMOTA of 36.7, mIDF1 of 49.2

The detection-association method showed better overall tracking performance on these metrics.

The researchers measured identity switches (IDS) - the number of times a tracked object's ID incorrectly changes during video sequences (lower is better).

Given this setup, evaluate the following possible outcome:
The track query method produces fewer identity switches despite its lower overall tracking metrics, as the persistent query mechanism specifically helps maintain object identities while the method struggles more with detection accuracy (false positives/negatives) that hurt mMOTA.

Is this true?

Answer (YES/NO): YES